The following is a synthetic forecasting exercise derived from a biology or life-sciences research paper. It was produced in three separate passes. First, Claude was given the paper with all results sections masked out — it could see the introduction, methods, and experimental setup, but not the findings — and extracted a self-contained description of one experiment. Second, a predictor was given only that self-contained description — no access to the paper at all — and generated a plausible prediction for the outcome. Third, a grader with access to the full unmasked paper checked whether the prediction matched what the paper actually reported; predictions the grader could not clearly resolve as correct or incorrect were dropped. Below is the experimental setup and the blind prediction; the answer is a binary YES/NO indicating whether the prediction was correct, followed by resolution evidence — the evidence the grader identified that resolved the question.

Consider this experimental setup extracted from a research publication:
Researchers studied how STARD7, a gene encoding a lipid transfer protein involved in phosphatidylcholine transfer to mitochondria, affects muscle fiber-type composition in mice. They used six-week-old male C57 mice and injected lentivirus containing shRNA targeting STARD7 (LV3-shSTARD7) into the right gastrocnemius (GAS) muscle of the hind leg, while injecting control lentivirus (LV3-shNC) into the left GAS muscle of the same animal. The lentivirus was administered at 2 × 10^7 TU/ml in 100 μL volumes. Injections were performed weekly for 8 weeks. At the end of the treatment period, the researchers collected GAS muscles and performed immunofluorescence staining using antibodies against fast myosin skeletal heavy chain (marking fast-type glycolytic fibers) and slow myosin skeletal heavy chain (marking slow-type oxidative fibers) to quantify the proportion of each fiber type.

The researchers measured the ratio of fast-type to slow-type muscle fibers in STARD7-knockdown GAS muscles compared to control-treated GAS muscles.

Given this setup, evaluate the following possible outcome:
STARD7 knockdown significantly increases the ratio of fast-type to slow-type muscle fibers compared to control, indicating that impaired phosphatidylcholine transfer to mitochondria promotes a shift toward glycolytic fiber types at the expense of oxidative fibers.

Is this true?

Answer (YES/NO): YES